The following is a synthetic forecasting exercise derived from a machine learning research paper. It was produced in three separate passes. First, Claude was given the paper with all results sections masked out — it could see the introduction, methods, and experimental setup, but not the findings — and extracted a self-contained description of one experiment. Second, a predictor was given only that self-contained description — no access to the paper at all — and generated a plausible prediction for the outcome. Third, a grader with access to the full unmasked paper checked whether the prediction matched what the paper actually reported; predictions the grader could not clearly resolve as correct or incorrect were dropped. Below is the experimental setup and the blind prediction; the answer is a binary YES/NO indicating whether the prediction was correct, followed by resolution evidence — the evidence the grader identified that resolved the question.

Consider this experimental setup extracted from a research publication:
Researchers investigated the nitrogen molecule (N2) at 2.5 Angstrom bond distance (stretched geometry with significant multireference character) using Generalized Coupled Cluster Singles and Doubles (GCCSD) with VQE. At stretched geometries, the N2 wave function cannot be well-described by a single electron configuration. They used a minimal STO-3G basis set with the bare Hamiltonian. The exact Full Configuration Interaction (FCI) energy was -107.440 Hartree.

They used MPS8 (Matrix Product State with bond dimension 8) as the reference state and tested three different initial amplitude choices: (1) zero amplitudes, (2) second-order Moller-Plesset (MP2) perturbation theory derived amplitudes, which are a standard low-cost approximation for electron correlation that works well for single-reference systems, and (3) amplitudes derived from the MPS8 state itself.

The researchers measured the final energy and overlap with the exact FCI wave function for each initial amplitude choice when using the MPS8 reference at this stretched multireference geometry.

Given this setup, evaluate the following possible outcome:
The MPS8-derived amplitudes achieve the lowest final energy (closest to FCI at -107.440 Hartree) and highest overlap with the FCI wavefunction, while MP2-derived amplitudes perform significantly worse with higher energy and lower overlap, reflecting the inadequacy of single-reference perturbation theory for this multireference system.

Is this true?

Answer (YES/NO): NO